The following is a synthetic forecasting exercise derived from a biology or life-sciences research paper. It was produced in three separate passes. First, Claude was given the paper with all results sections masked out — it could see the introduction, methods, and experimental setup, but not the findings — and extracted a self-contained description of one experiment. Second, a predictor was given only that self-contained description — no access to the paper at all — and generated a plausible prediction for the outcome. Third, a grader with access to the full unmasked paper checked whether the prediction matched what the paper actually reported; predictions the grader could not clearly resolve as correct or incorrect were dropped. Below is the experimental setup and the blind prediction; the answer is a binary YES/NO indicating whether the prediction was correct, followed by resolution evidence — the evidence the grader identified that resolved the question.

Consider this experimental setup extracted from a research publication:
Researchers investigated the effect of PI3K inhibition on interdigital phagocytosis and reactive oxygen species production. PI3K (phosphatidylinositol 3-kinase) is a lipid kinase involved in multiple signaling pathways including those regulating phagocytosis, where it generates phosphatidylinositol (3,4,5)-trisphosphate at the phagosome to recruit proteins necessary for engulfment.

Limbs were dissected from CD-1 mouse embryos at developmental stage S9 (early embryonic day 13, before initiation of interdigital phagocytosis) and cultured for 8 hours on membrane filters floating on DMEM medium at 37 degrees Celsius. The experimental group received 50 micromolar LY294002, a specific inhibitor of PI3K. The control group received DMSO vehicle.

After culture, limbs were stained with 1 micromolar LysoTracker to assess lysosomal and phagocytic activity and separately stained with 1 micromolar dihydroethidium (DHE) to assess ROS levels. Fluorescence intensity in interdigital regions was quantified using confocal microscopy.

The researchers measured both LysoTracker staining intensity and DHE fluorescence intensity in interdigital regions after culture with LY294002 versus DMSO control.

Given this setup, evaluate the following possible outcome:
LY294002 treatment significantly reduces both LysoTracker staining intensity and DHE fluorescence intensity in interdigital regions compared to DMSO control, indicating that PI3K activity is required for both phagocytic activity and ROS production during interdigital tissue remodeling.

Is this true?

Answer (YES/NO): YES